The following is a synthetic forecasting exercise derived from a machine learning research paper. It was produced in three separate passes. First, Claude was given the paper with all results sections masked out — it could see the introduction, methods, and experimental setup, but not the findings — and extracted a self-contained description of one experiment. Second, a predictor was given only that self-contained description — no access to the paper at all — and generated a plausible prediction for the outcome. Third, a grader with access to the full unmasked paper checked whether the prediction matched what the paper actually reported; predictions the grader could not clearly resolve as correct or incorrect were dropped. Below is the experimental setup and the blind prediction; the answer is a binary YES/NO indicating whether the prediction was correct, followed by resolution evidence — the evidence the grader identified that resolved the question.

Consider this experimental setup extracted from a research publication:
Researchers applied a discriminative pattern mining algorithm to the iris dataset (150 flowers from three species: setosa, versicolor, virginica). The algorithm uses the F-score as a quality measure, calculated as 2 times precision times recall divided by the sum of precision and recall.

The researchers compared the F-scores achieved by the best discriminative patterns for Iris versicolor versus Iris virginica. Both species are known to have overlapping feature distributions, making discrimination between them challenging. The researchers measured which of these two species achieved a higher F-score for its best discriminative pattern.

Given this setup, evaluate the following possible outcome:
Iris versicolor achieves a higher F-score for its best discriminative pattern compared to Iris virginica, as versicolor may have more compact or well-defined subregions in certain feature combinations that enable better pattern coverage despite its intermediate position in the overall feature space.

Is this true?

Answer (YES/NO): YES